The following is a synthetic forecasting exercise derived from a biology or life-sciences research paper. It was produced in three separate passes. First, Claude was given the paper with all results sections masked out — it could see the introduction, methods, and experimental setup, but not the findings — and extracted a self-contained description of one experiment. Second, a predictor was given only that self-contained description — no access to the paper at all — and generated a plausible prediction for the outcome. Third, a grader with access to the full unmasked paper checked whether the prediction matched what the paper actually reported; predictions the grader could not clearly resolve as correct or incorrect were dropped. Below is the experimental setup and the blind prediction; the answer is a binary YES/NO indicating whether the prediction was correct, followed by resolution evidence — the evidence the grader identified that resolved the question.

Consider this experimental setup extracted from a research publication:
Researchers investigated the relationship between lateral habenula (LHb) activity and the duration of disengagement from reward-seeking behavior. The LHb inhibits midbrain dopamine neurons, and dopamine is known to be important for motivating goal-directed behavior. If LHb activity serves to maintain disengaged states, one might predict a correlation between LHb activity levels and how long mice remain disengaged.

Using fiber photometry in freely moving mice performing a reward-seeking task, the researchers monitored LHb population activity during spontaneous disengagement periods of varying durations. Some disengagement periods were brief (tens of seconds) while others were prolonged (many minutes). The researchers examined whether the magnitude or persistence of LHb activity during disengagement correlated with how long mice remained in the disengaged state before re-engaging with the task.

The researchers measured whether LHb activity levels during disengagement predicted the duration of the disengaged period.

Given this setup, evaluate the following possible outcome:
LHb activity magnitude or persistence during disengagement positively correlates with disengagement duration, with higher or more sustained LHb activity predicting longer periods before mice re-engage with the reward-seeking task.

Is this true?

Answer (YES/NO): NO